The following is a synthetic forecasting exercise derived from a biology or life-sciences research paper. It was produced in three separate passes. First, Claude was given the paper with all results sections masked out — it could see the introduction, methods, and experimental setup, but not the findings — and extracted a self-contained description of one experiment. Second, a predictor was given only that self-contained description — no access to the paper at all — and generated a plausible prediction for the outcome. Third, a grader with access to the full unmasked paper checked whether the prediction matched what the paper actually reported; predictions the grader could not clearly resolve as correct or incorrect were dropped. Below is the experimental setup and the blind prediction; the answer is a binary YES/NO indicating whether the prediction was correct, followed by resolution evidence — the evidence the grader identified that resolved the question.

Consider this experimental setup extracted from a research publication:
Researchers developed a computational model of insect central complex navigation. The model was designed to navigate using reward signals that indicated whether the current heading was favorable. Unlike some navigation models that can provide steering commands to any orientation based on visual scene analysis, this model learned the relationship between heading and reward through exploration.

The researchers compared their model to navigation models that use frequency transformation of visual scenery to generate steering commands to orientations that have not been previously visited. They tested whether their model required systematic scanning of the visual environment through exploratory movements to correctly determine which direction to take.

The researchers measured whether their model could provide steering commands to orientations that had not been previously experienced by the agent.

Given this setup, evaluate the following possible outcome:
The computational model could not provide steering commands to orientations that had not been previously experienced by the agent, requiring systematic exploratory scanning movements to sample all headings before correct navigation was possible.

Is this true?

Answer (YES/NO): NO